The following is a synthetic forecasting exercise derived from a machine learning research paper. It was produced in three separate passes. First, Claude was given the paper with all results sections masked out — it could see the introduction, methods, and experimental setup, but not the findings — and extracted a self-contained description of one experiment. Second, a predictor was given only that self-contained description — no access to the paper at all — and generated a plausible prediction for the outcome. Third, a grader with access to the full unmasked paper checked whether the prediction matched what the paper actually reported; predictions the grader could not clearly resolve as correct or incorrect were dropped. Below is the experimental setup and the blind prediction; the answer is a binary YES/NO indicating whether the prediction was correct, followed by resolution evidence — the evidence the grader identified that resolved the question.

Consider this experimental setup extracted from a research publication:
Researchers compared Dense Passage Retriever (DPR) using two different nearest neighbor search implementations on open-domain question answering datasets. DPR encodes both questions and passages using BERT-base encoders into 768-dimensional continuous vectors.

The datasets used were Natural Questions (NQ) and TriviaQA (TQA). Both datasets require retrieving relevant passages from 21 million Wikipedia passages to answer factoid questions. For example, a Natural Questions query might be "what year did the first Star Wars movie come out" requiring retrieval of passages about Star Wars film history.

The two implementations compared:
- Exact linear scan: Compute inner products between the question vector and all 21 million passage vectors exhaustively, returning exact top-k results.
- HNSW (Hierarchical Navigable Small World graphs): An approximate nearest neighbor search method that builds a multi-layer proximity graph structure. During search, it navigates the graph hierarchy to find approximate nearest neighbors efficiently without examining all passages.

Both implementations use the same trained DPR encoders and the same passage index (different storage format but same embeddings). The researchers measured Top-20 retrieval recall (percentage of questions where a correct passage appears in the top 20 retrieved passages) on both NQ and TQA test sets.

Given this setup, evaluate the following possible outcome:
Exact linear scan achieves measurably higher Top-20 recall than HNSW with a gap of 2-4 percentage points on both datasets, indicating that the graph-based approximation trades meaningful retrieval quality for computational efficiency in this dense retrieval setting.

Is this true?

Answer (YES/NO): NO